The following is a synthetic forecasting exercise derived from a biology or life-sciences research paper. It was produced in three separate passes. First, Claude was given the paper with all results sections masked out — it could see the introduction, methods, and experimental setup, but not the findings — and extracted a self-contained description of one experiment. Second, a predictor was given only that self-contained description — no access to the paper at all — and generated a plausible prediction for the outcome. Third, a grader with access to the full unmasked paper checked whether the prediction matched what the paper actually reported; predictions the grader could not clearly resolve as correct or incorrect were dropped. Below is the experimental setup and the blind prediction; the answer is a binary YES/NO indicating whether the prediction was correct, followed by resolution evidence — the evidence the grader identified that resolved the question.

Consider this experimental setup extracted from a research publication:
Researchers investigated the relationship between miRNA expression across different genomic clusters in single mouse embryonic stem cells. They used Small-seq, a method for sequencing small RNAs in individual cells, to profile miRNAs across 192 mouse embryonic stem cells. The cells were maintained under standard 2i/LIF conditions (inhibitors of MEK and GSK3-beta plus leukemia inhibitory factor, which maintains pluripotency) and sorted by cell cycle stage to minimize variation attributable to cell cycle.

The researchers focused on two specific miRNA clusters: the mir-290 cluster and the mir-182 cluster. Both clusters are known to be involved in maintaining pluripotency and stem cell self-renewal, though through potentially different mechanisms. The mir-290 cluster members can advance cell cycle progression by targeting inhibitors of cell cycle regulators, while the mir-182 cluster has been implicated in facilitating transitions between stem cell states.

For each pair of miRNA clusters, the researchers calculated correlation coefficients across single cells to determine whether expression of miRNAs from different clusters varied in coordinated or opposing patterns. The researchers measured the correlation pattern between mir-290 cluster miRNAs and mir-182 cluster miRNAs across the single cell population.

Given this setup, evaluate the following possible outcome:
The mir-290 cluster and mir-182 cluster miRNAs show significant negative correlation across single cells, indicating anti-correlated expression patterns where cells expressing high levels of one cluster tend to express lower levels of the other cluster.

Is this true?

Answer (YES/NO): YES